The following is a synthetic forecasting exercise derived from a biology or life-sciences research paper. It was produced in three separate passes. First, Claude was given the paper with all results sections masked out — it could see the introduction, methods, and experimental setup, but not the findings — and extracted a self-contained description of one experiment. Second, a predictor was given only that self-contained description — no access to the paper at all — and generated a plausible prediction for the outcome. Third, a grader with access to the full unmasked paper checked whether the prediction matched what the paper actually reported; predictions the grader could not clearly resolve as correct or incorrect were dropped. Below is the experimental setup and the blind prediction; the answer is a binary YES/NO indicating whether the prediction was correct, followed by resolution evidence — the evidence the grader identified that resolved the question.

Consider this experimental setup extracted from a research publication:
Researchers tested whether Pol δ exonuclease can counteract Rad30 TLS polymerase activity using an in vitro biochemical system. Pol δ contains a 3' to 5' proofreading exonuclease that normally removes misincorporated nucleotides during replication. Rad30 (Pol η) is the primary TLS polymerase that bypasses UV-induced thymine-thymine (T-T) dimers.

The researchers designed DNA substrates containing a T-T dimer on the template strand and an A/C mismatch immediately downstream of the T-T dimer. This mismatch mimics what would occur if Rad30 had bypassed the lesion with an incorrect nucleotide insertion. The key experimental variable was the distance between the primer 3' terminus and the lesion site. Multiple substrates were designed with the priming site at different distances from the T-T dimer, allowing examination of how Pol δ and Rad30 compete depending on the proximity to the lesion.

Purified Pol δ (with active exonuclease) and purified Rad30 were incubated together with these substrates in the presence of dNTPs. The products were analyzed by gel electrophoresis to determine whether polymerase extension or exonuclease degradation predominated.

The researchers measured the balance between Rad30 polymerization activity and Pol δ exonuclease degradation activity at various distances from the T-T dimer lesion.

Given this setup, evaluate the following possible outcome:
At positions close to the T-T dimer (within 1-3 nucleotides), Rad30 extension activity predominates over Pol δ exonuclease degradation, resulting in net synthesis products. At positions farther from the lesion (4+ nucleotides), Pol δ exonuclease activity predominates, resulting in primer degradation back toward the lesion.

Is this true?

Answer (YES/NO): NO